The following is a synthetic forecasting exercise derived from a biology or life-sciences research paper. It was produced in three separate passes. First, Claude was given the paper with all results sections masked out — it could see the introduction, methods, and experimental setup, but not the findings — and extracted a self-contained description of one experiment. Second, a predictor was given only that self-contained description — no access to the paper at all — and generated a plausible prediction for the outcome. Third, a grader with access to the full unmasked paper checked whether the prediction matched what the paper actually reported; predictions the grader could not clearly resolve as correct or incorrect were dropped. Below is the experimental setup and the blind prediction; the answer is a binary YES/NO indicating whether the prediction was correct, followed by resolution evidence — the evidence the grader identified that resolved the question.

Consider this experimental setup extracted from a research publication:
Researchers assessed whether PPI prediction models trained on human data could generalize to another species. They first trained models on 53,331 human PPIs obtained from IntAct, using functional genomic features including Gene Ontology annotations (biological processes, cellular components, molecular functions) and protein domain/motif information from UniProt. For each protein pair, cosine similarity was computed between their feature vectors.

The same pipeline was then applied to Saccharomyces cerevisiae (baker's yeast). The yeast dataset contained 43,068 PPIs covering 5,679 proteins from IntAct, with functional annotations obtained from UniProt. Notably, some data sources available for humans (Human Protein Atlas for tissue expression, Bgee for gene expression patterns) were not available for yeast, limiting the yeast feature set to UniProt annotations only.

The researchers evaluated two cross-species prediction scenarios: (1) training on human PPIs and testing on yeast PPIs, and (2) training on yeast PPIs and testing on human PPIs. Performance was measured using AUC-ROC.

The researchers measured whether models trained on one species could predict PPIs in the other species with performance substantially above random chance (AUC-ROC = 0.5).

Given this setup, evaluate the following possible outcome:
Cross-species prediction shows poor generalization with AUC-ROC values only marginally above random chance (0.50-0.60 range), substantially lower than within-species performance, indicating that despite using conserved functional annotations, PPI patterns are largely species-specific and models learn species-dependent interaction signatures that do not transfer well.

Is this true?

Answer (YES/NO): NO